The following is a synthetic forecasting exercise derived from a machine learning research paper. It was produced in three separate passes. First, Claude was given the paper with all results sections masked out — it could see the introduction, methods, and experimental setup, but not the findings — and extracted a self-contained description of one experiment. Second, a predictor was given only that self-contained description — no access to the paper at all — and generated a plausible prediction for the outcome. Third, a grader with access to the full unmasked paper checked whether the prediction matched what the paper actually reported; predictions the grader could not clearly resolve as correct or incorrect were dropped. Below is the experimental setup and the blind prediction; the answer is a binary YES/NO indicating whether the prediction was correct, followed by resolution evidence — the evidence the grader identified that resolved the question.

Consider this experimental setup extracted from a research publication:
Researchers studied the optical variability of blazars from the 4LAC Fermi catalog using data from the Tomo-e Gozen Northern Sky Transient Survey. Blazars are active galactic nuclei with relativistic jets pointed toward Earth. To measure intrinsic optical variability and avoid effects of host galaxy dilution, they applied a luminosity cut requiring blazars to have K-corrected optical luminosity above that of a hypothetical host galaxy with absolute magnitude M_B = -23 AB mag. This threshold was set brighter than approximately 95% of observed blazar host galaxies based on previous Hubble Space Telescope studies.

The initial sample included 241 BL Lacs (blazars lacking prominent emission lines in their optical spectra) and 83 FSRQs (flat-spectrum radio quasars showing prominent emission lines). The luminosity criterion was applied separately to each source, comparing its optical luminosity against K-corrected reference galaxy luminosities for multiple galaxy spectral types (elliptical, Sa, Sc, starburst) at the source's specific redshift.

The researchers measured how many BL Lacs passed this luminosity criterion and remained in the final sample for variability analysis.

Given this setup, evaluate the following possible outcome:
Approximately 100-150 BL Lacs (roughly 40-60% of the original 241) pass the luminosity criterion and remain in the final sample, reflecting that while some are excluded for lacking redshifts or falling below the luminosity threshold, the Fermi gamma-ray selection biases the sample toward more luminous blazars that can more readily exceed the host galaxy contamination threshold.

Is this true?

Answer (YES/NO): YES